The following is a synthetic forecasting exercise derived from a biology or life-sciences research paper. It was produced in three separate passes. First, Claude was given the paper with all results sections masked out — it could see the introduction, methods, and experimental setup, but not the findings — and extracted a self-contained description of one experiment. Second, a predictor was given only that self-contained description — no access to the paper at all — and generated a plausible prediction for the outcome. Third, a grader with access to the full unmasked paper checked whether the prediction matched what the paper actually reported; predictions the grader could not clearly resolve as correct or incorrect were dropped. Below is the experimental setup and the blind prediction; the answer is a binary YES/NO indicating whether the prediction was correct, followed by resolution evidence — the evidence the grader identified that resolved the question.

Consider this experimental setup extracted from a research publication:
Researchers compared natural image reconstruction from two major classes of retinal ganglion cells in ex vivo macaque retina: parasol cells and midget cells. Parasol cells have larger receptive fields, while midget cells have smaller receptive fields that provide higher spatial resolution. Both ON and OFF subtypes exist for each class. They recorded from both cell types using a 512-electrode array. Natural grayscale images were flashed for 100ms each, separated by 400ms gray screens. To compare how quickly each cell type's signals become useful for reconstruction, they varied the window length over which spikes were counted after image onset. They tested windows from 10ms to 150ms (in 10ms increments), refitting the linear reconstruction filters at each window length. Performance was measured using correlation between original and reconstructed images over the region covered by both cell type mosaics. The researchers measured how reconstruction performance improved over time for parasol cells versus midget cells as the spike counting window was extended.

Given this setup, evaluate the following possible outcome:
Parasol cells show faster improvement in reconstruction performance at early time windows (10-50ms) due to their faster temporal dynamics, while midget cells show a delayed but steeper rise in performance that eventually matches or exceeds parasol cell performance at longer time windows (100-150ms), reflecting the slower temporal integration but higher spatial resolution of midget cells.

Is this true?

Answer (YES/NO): NO